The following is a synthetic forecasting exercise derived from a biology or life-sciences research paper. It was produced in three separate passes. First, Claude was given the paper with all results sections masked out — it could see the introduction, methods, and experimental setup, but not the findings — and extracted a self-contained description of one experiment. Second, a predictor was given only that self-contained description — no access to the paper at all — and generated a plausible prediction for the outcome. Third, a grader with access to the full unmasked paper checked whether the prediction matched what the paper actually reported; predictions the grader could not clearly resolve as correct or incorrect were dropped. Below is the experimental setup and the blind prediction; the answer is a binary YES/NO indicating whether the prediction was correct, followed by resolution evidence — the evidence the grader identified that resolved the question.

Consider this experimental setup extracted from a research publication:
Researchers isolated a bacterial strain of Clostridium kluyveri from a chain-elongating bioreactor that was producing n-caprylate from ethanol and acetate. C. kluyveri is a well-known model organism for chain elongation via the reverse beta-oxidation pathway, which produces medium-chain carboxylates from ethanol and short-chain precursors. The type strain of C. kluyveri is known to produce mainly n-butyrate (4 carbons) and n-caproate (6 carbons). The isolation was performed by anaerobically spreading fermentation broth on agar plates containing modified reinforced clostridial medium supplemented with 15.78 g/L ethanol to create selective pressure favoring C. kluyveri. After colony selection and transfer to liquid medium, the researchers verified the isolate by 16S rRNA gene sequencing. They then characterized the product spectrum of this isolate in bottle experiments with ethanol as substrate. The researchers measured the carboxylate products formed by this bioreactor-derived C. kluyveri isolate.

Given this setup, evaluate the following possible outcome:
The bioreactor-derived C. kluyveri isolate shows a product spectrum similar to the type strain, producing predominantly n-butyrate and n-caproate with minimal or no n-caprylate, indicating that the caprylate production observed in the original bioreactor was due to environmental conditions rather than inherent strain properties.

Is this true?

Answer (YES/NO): NO